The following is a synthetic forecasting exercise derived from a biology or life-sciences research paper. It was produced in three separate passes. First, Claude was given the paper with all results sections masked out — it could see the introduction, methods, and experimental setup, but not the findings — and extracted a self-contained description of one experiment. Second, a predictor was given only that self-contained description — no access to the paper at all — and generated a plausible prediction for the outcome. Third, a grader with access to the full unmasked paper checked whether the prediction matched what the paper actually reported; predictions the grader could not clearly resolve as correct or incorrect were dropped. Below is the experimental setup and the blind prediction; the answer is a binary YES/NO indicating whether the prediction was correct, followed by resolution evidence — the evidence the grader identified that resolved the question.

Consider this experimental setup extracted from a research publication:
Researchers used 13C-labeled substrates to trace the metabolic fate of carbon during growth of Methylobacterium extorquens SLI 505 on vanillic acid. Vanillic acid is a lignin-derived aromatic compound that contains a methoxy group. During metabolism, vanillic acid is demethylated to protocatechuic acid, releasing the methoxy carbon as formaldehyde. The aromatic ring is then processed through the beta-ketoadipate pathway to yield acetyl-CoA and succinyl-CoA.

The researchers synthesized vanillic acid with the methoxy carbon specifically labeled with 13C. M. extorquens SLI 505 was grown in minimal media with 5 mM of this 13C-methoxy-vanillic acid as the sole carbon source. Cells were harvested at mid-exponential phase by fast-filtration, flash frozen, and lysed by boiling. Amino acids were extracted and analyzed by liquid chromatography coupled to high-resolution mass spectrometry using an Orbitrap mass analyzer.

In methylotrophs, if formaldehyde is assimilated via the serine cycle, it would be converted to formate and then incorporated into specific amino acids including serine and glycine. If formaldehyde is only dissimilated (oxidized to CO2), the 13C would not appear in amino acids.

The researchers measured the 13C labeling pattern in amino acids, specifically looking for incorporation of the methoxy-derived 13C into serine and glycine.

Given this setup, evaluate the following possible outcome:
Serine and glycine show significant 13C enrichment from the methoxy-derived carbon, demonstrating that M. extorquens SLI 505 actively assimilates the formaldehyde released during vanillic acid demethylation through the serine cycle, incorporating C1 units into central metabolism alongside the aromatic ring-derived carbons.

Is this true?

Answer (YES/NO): NO